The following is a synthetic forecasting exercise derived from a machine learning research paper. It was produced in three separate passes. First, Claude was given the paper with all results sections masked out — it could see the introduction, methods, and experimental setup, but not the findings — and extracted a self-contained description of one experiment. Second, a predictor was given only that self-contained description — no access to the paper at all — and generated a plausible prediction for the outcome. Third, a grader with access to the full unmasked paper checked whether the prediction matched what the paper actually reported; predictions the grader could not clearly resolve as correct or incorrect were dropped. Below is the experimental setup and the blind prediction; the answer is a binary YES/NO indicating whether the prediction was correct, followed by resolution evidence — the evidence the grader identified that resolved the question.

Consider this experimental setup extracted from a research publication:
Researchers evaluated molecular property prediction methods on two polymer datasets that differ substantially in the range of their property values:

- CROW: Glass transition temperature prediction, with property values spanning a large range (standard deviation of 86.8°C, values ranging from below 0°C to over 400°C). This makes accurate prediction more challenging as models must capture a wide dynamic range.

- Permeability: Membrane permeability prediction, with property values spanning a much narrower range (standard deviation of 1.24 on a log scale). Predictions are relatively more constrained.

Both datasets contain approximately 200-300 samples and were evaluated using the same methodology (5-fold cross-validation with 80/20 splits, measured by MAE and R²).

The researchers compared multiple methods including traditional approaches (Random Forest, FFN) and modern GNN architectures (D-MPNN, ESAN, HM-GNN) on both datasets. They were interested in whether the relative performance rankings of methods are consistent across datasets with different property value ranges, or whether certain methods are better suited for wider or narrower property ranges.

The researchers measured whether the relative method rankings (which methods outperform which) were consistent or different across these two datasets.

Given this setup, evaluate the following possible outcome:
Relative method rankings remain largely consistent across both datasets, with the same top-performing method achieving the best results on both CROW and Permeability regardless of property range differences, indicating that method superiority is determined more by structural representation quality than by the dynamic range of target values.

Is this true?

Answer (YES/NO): NO